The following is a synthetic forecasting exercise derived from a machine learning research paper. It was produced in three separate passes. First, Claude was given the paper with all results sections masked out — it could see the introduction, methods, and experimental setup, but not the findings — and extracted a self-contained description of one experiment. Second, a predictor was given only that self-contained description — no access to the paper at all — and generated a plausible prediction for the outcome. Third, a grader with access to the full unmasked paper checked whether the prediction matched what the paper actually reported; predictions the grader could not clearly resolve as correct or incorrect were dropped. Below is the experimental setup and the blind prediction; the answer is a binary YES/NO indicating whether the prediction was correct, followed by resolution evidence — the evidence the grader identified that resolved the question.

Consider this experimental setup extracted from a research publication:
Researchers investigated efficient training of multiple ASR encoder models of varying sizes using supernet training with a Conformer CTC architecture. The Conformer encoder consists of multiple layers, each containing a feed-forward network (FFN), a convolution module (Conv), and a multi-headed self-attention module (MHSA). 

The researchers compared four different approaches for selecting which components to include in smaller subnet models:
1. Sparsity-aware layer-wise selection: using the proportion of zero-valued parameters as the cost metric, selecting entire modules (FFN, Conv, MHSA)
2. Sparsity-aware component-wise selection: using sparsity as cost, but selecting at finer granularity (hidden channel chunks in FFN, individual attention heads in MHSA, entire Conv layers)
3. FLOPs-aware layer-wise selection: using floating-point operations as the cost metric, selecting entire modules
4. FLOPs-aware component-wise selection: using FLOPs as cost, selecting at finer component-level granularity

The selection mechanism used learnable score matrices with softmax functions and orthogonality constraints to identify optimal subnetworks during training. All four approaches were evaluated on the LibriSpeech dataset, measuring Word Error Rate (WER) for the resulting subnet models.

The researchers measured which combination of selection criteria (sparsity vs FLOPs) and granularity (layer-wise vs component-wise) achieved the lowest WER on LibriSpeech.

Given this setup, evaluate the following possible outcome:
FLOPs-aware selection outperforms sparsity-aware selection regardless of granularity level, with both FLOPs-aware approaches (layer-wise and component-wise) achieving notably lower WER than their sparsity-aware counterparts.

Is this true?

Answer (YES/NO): NO